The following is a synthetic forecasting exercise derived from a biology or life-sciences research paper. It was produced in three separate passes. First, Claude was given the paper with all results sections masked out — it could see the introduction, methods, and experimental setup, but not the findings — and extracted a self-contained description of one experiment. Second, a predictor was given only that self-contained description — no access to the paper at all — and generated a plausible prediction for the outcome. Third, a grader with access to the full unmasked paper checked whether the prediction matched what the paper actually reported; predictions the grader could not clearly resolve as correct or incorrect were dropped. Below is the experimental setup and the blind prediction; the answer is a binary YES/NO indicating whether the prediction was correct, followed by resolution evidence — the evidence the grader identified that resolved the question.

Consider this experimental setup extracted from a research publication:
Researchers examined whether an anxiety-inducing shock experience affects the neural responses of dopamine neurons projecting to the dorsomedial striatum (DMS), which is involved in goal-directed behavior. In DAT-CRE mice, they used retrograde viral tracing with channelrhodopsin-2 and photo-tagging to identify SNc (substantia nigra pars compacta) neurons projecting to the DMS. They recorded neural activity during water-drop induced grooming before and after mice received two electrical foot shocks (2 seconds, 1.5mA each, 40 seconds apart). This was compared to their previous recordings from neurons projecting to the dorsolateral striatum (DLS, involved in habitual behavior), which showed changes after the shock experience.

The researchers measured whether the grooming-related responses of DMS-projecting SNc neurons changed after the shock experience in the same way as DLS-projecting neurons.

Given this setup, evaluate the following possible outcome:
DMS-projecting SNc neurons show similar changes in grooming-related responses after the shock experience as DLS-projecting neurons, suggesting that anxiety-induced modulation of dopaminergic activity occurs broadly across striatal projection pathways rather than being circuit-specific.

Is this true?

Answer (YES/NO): NO